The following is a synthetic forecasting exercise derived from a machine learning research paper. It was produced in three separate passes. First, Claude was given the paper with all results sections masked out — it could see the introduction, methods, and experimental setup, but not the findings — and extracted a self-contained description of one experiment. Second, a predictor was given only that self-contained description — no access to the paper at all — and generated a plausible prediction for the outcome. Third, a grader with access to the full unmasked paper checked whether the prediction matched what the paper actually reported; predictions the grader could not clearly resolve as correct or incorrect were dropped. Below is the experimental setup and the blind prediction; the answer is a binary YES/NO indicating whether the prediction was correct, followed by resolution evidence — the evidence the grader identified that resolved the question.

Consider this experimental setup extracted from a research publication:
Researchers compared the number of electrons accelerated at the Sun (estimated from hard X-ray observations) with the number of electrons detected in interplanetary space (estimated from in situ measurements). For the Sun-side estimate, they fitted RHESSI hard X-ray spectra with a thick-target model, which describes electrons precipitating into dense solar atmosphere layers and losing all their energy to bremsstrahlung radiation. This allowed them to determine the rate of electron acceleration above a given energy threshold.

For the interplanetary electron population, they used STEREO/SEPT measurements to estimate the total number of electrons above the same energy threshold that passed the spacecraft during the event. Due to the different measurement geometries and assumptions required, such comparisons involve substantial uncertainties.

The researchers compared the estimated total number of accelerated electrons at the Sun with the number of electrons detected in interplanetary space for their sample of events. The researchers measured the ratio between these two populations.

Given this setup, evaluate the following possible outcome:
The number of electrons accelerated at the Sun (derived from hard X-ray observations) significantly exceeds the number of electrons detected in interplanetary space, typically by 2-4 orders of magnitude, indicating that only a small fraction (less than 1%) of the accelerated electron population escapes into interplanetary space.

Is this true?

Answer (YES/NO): YES